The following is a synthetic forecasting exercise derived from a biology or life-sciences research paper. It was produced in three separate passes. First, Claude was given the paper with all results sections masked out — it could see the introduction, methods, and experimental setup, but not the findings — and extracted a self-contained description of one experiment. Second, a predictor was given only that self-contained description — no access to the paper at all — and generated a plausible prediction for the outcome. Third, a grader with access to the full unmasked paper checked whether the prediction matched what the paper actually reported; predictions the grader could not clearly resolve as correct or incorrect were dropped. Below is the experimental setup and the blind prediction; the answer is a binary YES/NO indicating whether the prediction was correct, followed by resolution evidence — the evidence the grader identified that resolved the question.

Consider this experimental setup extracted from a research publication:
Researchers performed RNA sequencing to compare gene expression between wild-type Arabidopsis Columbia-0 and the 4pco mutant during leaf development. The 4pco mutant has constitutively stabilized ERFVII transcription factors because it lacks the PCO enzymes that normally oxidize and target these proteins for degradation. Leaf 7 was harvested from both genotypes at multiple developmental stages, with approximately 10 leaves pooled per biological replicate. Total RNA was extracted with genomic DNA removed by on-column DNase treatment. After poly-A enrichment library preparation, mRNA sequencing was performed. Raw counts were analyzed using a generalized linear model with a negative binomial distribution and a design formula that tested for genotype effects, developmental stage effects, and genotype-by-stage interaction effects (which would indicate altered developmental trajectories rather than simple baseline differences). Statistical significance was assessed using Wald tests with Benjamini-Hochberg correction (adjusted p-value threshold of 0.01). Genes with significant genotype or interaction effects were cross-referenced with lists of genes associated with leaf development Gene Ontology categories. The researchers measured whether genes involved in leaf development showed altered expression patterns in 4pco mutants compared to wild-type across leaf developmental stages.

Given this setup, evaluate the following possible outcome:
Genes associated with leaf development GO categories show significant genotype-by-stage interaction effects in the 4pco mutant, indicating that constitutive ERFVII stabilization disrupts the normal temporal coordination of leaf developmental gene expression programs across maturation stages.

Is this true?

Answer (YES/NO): YES